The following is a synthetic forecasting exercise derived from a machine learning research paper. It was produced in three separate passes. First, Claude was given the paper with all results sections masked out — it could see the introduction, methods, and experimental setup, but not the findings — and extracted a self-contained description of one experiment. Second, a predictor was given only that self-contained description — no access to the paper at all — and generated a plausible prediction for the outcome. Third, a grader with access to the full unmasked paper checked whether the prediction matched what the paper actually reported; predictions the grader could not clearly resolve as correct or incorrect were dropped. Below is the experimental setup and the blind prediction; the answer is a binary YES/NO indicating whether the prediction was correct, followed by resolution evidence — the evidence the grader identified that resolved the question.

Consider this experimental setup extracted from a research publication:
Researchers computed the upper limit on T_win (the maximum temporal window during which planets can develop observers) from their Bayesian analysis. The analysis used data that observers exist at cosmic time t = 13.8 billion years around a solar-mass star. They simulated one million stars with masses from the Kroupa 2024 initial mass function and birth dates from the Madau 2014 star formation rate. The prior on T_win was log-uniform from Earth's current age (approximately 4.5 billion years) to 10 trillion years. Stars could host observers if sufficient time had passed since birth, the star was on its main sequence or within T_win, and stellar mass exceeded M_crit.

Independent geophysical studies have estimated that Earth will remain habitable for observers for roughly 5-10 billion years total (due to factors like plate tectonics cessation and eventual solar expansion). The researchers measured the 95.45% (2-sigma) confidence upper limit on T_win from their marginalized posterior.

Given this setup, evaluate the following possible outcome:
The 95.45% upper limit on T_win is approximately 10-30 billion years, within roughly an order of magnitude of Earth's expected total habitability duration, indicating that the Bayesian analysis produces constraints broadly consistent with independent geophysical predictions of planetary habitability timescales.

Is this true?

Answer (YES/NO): NO